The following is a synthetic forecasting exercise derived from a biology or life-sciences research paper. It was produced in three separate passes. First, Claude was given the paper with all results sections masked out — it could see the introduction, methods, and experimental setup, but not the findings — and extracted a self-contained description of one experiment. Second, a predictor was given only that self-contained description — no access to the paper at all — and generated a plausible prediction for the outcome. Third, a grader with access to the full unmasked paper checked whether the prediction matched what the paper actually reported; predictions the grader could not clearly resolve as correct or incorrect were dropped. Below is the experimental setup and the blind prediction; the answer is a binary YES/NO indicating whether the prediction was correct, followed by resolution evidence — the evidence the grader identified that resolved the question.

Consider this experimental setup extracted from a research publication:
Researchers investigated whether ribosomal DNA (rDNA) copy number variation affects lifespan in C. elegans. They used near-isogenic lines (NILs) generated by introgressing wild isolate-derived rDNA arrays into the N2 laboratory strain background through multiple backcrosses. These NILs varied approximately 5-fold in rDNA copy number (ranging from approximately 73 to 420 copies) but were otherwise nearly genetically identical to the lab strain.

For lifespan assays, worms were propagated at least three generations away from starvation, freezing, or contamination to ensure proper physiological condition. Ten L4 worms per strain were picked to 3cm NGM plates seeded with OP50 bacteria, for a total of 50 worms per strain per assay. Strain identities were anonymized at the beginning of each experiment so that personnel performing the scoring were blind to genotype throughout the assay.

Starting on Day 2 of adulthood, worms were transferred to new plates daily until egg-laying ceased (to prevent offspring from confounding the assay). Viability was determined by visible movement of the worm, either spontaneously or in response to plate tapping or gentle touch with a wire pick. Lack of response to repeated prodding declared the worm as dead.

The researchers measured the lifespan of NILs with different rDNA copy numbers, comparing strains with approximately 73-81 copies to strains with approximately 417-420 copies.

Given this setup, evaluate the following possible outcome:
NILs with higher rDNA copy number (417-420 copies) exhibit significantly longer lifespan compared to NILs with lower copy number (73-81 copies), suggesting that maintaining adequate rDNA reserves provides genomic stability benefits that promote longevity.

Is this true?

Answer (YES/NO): NO